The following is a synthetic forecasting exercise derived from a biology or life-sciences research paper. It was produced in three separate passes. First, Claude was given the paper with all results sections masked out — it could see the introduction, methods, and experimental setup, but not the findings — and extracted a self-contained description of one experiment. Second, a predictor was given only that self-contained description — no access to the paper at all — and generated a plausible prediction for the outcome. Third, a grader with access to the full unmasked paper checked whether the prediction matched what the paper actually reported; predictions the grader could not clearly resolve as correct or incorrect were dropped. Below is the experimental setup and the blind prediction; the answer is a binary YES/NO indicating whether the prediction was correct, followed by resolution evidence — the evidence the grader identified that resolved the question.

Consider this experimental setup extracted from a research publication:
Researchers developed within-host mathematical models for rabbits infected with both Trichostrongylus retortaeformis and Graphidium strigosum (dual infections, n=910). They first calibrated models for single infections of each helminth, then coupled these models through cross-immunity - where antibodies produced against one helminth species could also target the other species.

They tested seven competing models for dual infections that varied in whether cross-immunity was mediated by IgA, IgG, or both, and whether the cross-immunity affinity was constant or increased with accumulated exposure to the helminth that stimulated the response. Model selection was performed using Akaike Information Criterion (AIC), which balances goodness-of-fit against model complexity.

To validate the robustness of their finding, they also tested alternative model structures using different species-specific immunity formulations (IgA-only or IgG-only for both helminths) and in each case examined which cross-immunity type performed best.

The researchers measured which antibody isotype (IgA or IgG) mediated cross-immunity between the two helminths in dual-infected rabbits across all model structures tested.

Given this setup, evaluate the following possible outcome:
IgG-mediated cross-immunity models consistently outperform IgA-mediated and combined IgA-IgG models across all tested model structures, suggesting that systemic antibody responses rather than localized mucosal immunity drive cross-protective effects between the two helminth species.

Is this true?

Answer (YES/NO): YES